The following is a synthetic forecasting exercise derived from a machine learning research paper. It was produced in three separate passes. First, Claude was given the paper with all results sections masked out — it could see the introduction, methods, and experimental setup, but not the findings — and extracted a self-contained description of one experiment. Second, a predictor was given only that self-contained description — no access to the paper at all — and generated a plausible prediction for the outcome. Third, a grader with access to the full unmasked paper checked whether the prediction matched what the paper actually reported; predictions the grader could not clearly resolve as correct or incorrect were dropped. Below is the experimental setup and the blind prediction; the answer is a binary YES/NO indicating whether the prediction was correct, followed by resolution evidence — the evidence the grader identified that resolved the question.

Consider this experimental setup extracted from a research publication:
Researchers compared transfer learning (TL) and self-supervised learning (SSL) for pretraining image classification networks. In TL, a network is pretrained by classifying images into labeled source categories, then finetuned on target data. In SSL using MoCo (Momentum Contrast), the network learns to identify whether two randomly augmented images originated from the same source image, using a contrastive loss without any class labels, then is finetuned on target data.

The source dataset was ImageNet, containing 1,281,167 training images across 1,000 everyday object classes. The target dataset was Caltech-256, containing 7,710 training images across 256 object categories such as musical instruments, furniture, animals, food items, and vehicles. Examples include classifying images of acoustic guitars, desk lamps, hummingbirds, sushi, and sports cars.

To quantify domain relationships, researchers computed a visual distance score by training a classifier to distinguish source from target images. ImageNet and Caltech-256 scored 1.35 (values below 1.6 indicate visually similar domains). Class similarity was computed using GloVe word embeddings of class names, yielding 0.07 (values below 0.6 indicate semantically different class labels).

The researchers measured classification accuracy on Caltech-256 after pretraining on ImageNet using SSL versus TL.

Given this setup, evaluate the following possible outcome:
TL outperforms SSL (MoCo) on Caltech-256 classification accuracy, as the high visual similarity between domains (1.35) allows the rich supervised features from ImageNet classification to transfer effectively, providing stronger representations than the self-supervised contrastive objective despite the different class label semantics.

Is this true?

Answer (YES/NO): YES